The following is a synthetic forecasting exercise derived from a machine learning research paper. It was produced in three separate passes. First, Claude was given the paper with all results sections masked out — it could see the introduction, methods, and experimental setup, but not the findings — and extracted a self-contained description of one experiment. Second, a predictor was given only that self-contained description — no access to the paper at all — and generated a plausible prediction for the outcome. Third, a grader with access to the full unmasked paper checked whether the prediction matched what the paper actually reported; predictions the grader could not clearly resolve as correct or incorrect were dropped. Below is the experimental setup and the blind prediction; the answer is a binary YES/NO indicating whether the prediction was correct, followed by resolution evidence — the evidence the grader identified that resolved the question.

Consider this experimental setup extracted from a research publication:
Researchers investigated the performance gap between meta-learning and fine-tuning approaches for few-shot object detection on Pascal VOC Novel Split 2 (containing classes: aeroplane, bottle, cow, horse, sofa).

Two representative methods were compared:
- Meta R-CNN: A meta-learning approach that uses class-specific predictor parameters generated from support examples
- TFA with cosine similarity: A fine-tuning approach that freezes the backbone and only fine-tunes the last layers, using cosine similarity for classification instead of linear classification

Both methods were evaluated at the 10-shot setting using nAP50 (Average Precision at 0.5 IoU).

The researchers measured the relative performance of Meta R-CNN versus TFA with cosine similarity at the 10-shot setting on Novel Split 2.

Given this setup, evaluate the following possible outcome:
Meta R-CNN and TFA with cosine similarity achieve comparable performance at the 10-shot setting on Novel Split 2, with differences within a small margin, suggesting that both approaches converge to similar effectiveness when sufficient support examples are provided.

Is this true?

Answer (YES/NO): NO